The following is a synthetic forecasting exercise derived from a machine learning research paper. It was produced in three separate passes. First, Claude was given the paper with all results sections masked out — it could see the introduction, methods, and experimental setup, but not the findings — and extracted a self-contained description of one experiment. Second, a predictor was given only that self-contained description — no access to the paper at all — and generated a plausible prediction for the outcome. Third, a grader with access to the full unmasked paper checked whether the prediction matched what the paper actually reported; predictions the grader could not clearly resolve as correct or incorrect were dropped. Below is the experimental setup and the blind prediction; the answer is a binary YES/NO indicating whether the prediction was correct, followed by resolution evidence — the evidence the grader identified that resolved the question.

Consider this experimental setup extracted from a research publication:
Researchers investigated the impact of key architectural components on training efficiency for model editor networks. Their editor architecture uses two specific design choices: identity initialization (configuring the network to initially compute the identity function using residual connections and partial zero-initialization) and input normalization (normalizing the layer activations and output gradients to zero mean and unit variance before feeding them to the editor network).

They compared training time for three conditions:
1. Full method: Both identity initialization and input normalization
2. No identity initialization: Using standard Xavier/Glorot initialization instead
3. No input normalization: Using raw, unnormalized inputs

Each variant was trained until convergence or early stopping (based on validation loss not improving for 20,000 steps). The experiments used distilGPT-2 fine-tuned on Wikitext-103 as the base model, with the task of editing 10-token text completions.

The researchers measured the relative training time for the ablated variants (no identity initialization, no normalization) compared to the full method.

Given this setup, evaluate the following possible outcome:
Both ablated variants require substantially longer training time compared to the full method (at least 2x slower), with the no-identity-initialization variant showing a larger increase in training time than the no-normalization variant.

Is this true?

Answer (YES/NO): NO